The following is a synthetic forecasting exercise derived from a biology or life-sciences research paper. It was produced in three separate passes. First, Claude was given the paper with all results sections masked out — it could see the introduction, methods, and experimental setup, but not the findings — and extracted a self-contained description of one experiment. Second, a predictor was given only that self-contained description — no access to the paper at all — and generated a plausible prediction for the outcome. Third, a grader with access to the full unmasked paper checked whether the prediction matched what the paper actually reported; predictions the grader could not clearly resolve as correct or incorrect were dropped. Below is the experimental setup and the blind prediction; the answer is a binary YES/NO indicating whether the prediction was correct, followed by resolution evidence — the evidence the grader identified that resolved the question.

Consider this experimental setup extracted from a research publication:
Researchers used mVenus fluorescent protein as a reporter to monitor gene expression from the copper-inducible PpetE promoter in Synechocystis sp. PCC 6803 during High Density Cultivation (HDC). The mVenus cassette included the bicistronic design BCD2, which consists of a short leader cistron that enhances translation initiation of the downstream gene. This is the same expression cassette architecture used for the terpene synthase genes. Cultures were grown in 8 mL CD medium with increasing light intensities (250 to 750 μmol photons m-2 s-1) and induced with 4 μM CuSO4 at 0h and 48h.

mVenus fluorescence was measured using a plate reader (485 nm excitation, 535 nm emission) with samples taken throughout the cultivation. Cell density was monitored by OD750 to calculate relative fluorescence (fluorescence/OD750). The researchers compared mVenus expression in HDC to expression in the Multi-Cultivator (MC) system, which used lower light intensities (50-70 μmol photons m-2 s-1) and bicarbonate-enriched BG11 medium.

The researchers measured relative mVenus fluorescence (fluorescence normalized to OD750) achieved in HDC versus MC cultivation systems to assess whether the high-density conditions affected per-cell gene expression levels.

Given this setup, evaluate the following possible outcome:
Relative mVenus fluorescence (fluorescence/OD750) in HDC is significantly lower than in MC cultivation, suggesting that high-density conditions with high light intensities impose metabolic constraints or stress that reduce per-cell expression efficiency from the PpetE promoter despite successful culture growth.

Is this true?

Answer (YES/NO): NO